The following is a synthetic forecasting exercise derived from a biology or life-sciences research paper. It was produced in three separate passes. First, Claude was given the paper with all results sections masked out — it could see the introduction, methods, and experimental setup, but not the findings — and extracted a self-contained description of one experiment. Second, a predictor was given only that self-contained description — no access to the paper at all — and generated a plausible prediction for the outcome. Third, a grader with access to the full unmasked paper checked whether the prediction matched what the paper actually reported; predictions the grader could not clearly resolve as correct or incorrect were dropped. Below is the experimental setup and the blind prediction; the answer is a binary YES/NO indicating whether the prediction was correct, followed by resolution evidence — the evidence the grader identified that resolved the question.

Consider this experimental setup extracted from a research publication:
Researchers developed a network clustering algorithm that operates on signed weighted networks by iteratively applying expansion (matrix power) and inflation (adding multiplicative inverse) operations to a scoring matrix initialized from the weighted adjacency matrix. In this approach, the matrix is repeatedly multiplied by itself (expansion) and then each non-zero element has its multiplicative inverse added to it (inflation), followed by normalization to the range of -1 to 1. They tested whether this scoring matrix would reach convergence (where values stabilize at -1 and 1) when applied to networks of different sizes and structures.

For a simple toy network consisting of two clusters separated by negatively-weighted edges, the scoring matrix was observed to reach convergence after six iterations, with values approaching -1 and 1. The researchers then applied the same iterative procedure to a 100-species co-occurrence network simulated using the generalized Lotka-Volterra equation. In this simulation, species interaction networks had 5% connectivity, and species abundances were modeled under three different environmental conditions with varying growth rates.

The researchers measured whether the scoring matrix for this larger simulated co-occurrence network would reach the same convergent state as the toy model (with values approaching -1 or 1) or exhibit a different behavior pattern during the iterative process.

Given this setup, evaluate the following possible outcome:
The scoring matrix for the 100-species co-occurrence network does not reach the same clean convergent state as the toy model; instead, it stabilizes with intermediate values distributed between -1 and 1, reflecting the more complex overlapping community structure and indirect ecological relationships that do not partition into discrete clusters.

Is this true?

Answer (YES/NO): NO